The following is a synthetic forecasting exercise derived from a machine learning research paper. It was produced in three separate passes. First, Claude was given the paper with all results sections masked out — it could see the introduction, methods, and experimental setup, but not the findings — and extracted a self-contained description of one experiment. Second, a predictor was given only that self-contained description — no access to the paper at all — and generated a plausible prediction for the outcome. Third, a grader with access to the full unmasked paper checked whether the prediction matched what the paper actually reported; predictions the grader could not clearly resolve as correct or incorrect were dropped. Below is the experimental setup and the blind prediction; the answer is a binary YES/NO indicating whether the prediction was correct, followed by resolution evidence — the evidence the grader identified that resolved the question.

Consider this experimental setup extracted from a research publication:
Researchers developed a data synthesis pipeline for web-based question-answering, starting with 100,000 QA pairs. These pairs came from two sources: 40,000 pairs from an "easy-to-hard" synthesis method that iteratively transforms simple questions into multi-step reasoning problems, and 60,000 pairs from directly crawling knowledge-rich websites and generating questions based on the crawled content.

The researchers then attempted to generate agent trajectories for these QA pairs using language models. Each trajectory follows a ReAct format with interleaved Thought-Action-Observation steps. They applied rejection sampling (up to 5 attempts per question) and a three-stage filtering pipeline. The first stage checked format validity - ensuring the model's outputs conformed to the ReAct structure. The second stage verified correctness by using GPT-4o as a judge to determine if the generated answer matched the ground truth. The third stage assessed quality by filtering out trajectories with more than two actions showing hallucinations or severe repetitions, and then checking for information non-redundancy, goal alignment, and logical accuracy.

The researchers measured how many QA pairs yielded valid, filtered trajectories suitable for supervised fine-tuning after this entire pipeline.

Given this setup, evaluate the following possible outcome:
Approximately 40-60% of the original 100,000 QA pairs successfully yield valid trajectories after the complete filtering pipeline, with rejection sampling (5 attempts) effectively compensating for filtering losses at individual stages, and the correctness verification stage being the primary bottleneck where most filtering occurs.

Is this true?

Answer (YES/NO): NO